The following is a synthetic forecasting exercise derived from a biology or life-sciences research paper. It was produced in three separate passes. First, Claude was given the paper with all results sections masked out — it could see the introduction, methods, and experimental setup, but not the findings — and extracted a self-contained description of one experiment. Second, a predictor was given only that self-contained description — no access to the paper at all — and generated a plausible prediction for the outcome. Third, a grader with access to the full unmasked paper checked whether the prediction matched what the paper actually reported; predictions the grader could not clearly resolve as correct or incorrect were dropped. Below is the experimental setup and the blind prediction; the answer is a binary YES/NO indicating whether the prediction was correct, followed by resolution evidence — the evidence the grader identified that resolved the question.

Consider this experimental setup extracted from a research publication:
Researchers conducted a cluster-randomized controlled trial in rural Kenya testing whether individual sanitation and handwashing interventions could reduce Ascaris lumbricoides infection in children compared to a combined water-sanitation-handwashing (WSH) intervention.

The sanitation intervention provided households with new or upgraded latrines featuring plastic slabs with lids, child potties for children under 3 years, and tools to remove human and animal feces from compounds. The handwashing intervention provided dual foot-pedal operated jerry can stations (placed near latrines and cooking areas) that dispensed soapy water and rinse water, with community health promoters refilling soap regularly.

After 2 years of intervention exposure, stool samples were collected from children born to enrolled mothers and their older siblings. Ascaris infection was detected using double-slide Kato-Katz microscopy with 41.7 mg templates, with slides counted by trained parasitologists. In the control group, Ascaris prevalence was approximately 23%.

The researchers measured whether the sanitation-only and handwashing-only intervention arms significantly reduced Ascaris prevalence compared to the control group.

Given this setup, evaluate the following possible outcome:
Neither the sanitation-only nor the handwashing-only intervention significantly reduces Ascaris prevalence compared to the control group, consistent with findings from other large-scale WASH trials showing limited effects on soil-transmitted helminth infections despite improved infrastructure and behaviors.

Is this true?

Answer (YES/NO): YES